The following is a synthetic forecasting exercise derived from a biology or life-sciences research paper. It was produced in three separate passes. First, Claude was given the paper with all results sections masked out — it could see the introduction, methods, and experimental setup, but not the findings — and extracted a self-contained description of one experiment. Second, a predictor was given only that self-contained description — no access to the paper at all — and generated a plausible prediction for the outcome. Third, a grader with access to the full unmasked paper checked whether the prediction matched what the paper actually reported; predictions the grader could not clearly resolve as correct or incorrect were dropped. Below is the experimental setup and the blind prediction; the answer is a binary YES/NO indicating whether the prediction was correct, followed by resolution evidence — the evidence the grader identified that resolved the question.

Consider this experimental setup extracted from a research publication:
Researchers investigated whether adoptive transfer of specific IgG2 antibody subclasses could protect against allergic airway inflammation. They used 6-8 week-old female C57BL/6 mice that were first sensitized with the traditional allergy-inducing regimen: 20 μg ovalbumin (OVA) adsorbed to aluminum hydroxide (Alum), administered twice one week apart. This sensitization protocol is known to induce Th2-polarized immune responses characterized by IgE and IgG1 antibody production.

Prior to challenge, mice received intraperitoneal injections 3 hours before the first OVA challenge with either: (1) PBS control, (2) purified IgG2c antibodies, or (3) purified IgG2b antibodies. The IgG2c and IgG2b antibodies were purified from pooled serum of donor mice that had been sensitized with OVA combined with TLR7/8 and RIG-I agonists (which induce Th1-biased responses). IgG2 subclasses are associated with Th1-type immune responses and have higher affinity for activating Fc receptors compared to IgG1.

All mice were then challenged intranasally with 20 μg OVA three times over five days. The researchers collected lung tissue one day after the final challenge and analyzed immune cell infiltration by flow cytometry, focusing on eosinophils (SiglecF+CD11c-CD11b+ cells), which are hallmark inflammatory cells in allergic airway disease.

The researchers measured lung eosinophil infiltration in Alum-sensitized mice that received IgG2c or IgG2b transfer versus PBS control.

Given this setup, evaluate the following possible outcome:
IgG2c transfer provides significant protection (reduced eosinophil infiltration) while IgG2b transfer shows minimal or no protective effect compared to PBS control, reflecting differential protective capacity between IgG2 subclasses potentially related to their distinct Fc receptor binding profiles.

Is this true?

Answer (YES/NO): NO